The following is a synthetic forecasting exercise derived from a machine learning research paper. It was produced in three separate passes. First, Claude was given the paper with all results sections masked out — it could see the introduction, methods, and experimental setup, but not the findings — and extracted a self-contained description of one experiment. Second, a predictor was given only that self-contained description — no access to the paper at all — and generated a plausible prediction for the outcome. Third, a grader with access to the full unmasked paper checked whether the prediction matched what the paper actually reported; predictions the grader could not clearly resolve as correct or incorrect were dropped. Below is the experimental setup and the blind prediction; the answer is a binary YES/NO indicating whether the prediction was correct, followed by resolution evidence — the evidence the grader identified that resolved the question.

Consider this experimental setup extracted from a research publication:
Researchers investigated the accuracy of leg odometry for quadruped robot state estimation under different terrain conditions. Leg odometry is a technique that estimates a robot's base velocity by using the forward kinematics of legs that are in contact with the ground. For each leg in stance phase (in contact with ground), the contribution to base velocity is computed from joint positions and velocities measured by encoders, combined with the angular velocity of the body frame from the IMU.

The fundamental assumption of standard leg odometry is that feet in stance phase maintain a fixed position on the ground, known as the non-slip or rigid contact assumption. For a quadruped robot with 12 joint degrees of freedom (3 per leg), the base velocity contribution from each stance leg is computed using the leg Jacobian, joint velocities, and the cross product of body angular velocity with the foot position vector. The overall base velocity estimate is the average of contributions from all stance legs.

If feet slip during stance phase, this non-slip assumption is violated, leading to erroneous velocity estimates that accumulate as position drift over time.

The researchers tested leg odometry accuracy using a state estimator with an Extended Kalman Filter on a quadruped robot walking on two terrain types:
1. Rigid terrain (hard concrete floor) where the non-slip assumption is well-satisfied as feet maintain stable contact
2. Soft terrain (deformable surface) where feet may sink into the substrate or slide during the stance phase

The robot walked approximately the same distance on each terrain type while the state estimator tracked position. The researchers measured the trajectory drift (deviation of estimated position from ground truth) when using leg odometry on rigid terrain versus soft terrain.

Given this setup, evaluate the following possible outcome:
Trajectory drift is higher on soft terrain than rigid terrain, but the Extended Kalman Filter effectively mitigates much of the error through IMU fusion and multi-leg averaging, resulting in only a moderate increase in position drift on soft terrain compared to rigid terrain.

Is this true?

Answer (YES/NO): NO